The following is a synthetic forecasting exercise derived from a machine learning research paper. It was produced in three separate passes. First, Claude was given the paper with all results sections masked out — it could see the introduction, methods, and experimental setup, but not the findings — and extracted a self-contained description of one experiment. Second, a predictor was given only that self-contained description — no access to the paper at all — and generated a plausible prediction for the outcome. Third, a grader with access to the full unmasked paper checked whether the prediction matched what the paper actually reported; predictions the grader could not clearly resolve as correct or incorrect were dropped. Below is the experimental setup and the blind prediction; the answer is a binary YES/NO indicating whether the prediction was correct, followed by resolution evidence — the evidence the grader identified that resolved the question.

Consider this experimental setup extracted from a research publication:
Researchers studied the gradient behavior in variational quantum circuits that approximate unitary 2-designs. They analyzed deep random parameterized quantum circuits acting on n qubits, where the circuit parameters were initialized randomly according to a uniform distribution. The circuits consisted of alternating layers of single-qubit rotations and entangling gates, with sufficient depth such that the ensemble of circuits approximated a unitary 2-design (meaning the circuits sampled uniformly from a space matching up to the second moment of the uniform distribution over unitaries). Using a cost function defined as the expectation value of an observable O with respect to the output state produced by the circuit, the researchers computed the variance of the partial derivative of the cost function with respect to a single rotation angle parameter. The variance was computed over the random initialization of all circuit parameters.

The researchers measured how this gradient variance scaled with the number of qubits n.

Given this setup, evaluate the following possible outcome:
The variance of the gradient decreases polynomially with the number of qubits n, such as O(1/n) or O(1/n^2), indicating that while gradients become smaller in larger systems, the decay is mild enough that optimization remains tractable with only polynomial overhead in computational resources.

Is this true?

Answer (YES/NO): NO